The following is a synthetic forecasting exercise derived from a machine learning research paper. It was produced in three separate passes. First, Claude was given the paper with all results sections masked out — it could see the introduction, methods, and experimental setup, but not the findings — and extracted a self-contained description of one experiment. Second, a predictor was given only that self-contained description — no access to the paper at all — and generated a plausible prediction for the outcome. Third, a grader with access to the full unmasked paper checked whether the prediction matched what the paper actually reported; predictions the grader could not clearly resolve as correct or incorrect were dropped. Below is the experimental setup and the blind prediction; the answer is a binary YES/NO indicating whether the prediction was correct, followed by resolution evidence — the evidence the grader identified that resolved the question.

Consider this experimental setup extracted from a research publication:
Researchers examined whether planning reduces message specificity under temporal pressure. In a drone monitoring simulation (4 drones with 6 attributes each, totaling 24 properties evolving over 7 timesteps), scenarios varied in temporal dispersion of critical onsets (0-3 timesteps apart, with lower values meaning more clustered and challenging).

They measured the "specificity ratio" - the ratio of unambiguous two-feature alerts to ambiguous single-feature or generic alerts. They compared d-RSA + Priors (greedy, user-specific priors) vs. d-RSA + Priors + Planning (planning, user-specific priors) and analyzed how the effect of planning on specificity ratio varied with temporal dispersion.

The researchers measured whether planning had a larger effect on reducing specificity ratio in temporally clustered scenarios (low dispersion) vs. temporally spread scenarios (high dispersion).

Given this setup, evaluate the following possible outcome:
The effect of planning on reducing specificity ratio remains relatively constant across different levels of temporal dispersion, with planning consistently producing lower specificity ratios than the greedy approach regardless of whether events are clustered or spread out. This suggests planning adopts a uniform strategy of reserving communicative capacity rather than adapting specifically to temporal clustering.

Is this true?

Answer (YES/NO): NO